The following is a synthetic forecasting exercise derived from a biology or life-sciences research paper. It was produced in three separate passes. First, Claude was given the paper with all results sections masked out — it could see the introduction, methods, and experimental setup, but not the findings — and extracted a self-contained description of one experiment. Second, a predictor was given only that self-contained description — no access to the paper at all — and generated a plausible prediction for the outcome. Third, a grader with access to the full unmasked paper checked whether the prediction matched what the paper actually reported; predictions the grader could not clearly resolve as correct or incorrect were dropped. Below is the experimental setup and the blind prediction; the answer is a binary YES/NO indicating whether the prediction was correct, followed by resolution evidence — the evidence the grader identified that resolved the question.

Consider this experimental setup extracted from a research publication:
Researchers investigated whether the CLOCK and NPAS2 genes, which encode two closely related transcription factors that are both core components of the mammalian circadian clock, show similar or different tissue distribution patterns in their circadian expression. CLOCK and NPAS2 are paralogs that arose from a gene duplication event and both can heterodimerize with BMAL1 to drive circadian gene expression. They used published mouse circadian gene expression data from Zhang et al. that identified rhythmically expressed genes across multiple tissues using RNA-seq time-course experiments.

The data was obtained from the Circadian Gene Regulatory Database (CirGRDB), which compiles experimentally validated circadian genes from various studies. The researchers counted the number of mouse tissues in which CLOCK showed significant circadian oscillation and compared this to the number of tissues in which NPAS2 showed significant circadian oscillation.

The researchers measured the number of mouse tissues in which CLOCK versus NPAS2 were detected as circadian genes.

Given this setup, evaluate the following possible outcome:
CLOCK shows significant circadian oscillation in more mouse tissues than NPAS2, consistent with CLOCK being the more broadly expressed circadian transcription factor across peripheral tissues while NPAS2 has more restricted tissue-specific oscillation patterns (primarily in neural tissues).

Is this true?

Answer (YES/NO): NO